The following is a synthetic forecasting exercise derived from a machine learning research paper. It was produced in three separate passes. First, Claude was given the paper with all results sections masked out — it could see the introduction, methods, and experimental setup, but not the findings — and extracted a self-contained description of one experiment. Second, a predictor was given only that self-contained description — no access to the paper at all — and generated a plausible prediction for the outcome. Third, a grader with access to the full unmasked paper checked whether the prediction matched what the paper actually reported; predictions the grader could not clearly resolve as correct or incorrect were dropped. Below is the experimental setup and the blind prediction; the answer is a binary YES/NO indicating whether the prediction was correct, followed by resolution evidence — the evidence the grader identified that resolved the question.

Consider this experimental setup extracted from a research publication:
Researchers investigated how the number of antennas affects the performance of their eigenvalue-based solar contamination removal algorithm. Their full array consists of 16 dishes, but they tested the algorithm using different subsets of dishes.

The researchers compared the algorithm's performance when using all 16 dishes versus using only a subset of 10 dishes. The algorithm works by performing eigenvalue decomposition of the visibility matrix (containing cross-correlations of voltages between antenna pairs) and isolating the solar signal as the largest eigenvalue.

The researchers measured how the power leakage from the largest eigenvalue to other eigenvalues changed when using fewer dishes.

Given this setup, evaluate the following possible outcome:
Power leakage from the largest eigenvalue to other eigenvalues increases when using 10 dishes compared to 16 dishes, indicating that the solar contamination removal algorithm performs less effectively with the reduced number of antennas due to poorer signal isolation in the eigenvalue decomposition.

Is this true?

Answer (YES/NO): YES